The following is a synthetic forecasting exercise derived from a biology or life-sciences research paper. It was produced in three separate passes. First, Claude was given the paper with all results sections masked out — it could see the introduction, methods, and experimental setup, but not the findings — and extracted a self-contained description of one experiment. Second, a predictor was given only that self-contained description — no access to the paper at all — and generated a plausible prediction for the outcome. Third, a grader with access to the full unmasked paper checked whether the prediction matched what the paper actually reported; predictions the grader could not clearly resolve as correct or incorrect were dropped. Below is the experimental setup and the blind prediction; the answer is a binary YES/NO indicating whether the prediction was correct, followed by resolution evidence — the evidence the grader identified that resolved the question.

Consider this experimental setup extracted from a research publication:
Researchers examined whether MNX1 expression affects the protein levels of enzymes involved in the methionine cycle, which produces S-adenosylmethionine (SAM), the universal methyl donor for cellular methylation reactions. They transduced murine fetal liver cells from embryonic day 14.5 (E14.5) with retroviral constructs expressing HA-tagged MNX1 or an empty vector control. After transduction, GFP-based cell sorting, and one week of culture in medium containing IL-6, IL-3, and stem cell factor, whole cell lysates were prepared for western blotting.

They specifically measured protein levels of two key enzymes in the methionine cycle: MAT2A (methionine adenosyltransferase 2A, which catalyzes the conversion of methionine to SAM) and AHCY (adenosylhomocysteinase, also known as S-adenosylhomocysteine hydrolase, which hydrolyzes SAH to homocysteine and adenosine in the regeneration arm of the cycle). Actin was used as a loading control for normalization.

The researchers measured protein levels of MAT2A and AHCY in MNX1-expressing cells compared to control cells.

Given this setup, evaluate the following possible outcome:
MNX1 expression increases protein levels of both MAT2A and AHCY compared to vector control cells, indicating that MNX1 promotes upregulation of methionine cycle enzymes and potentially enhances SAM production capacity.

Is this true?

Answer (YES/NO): NO